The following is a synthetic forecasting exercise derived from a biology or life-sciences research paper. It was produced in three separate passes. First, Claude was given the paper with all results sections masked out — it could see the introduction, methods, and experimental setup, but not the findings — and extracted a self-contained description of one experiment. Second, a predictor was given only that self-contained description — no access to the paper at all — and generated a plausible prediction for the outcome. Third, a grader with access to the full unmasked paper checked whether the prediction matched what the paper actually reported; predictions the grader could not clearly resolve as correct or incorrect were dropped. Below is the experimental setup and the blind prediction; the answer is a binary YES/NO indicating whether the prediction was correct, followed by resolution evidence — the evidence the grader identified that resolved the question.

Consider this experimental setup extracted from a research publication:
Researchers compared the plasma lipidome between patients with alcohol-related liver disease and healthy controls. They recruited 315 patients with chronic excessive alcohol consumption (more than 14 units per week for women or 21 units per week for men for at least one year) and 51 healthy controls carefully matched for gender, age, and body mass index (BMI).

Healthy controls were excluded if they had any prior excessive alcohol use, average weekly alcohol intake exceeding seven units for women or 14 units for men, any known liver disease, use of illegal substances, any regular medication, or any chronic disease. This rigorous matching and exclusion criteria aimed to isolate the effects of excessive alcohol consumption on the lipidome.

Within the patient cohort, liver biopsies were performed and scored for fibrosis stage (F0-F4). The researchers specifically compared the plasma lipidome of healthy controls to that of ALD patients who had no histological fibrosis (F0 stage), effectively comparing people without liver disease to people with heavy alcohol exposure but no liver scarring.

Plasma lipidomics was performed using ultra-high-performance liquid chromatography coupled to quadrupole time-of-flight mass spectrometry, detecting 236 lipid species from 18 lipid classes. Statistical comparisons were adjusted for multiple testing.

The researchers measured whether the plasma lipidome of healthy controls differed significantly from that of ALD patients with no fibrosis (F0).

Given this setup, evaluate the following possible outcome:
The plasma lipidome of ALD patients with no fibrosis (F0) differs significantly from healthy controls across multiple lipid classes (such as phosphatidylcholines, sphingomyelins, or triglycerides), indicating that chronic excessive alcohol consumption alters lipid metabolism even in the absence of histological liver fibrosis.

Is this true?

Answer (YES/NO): NO